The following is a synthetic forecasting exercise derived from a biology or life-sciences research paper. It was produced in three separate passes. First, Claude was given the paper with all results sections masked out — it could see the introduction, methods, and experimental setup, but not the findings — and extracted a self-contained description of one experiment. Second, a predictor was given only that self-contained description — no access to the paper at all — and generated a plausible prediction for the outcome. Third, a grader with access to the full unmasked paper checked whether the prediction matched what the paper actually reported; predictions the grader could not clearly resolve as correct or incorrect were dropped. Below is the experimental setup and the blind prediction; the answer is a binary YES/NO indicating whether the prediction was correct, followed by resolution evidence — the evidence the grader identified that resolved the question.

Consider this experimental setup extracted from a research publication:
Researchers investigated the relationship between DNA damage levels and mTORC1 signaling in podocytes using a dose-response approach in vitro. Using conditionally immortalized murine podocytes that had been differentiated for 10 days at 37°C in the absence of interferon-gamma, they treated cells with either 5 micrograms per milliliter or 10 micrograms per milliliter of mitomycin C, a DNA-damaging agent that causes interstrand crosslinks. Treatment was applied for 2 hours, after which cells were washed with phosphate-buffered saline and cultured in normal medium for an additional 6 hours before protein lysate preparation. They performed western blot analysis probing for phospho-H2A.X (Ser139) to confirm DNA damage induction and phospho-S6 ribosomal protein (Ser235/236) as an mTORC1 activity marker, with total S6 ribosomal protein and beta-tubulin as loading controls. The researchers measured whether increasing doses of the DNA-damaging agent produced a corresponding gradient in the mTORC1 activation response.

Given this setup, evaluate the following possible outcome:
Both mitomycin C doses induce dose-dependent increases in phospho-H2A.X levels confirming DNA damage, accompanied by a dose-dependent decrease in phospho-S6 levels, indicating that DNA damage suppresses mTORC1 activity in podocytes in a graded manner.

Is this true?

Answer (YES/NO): NO